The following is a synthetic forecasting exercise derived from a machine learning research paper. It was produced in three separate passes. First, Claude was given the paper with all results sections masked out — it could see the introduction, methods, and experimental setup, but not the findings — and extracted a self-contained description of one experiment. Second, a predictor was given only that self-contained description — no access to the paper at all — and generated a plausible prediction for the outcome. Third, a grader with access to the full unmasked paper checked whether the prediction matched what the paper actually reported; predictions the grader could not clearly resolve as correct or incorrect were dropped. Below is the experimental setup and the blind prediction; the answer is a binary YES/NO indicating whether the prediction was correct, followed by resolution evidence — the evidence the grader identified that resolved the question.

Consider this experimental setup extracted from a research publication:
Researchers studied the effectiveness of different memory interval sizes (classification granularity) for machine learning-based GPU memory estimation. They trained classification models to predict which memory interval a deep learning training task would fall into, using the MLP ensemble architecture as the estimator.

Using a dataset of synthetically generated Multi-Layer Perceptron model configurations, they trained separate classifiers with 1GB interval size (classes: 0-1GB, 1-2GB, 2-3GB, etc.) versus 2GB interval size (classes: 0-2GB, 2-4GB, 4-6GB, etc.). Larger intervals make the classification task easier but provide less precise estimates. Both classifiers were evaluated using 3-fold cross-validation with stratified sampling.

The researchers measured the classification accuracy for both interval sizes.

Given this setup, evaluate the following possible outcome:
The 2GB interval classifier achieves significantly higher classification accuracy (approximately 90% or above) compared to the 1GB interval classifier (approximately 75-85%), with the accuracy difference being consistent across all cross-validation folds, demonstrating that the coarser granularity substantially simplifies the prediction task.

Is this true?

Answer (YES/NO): NO